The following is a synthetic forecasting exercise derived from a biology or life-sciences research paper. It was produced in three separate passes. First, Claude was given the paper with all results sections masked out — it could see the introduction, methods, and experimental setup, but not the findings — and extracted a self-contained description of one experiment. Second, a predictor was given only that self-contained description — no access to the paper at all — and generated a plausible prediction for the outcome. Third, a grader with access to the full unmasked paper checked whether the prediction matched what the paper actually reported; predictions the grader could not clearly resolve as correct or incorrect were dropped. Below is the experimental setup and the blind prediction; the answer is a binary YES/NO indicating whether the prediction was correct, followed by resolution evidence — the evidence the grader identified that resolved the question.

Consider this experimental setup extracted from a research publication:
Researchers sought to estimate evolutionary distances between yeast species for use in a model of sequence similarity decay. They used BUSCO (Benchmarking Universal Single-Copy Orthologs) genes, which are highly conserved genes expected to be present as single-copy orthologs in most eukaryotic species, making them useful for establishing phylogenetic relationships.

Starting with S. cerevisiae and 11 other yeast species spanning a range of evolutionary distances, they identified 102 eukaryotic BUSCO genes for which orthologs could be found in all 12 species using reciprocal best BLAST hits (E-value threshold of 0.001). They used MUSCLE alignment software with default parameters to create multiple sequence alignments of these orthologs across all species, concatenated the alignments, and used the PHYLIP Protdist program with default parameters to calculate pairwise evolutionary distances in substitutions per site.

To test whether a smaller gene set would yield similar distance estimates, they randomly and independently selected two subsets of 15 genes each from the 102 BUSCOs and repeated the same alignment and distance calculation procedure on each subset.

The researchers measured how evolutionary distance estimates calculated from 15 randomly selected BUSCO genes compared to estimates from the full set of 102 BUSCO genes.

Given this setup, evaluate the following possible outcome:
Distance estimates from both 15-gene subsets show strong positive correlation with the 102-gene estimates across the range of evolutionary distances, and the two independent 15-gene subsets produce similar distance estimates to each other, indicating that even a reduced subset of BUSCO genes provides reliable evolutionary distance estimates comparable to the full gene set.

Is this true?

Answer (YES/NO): YES